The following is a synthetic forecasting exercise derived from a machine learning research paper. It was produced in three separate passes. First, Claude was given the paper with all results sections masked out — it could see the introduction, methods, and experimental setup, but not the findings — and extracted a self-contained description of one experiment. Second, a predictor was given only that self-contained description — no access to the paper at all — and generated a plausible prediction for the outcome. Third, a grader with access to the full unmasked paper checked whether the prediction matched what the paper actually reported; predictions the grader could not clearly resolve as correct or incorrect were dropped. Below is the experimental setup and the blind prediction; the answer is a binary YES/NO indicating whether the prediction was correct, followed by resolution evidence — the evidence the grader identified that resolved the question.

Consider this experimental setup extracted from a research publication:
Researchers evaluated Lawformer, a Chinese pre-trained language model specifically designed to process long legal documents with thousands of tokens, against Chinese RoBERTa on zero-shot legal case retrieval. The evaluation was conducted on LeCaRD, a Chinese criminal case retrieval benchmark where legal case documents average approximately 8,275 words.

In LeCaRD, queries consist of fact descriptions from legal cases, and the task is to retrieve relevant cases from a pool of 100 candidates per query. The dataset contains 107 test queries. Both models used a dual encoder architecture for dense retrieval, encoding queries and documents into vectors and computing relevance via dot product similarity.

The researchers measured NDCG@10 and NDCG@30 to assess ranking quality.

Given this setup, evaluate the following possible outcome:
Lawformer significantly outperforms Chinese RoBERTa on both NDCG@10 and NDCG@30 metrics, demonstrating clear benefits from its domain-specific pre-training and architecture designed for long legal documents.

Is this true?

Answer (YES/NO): NO